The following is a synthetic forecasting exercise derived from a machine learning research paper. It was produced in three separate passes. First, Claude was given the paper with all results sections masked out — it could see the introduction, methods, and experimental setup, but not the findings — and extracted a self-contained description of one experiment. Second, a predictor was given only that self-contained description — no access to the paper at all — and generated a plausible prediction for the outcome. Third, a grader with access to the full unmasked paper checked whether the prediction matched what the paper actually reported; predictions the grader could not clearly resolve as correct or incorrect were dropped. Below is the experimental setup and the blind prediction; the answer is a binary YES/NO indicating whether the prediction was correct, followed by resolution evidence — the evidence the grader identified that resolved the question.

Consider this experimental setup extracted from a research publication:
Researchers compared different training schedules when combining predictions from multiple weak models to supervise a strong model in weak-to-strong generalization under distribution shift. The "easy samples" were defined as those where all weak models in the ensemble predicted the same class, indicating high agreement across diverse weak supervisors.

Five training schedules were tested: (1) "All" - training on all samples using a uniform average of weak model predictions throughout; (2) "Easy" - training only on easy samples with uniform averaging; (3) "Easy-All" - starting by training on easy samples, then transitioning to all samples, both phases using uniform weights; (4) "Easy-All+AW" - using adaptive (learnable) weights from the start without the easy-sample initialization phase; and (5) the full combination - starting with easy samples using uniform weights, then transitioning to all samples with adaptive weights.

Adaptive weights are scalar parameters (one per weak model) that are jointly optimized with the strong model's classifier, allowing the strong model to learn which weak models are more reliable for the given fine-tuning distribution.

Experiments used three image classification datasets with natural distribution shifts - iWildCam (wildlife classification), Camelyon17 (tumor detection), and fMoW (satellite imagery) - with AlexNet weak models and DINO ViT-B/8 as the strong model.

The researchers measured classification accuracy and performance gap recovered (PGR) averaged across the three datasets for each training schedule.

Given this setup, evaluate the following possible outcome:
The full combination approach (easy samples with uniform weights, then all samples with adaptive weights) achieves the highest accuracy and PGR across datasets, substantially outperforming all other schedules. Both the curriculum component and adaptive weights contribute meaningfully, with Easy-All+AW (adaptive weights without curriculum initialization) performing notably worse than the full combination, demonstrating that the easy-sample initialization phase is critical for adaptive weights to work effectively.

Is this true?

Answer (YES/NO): YES